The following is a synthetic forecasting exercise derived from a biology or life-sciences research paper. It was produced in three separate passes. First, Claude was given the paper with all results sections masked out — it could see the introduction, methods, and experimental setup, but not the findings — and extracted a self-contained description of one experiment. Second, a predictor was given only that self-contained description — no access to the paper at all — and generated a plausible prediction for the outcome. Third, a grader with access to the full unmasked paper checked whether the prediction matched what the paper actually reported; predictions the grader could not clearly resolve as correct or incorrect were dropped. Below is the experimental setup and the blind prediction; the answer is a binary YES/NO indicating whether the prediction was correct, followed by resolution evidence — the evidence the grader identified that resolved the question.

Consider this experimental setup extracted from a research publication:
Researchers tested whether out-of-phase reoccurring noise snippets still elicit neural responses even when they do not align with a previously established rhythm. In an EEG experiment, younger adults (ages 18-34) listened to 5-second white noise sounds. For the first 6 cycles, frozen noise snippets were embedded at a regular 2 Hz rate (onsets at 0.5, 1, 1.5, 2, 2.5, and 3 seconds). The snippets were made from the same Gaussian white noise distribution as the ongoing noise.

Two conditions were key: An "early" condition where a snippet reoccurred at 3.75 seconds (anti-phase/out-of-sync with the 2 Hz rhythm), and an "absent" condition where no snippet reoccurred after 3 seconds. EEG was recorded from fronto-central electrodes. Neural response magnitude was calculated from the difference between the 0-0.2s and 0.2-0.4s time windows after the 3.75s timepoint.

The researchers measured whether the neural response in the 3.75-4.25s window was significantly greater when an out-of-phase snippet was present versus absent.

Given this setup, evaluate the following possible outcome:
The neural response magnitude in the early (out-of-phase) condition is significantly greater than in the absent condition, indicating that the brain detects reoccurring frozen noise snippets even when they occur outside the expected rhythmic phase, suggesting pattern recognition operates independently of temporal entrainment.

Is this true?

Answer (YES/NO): YES